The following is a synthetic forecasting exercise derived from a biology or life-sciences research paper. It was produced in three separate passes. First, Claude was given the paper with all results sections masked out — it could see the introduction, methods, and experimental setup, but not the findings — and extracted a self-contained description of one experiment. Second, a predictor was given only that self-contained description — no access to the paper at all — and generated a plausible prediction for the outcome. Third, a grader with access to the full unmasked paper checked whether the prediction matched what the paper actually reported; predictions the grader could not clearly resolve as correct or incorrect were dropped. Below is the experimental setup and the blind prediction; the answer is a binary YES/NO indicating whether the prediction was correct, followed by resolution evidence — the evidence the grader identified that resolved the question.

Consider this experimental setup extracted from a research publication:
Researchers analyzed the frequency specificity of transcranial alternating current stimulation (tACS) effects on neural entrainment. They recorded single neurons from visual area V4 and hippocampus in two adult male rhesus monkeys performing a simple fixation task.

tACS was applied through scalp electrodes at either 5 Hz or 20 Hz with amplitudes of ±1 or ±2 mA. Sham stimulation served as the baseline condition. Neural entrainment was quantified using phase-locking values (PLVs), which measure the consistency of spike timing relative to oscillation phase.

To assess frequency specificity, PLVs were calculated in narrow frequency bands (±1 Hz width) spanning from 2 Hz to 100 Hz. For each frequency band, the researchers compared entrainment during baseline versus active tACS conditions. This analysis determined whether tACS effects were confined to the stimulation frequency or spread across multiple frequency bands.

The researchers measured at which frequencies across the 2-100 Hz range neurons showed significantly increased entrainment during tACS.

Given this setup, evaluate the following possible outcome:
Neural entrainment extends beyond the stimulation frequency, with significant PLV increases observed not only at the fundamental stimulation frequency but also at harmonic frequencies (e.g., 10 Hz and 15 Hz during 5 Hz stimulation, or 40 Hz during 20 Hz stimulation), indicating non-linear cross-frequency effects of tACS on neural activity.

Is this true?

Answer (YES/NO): NO